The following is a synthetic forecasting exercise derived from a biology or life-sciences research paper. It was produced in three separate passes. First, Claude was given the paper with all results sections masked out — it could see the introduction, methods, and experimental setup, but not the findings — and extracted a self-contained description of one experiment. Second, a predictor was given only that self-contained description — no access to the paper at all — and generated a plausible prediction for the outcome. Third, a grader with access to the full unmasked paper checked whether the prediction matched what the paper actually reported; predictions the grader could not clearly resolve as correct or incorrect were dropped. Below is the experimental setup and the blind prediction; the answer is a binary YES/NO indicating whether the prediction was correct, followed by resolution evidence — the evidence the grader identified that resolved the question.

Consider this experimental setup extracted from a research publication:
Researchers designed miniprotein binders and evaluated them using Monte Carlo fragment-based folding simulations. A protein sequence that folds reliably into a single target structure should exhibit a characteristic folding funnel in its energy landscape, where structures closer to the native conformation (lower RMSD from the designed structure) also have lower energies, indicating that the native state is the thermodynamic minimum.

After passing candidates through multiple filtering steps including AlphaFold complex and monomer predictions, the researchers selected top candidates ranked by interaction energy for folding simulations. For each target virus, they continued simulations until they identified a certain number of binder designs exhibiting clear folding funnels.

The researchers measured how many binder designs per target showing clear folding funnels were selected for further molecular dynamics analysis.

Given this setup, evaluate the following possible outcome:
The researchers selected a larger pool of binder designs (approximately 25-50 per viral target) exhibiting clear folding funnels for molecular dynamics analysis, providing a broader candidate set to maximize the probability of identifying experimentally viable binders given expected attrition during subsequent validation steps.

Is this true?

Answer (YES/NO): NO